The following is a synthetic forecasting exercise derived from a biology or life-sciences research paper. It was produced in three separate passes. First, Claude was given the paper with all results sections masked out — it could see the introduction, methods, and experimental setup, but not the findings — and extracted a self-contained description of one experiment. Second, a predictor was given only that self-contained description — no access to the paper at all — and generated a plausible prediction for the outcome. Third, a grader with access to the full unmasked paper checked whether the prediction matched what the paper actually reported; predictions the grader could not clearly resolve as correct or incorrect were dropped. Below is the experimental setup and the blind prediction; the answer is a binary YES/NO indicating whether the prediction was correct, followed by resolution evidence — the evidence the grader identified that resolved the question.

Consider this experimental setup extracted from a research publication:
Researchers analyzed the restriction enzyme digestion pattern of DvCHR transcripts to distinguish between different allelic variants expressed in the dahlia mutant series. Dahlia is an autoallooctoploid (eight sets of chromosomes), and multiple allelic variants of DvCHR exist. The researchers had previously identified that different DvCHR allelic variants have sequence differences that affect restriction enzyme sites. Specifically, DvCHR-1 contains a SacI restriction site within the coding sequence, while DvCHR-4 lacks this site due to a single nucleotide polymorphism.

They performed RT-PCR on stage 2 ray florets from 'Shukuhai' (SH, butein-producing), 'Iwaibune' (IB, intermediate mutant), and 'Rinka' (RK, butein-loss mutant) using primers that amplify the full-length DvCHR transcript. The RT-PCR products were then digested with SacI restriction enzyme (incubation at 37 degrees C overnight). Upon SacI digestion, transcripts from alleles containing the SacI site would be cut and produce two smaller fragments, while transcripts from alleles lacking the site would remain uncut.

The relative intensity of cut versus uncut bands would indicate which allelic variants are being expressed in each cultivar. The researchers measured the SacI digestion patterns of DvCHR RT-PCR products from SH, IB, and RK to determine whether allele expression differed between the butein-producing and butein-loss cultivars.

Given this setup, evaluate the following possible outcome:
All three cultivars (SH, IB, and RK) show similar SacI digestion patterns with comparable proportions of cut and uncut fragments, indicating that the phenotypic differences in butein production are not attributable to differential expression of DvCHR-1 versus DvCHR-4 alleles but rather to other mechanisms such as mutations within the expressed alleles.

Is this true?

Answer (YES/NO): NO